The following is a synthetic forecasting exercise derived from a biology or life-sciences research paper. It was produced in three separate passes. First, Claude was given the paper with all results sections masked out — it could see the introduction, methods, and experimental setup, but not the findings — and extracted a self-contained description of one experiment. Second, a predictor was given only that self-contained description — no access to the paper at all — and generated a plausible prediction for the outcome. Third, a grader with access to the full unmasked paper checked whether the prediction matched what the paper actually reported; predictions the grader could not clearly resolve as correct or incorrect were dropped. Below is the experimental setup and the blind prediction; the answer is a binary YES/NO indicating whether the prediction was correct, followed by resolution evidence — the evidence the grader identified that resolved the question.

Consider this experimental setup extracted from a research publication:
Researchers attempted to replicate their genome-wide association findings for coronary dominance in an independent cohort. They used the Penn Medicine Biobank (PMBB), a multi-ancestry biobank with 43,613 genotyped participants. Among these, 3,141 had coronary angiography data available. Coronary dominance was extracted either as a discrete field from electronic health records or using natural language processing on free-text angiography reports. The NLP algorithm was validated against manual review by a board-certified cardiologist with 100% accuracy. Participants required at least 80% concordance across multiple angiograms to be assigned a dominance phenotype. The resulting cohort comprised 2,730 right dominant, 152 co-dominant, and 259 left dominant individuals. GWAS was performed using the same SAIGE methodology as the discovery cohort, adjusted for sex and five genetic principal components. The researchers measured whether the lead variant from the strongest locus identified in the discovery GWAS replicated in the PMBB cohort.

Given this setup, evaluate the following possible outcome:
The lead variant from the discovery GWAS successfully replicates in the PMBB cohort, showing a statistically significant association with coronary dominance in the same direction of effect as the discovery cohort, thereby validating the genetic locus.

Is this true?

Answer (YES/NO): YES